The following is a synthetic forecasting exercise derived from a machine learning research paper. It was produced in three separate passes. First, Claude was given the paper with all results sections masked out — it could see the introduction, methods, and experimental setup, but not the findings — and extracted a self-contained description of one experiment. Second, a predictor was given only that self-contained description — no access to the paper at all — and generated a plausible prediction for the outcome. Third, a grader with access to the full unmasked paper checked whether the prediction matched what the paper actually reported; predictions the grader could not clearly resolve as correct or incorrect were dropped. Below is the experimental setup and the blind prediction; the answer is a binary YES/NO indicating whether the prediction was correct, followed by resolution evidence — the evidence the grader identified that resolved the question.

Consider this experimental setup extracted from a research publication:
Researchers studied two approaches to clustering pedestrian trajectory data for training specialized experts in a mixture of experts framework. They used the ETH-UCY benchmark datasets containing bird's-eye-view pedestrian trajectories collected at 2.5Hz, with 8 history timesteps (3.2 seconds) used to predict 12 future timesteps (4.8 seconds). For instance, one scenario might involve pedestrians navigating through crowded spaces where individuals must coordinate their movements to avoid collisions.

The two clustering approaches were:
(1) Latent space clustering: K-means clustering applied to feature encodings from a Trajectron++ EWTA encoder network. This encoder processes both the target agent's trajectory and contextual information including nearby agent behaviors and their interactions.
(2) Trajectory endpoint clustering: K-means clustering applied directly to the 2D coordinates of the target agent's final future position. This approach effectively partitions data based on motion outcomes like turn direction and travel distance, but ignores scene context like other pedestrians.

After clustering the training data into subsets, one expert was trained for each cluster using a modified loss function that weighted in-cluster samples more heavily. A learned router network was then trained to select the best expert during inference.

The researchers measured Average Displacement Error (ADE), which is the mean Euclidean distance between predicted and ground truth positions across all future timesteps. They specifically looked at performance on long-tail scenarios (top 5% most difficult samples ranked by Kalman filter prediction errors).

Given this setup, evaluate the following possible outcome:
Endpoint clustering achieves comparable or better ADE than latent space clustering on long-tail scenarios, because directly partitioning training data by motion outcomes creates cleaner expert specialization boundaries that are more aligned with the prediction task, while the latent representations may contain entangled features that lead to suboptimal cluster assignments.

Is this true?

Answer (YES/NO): NO